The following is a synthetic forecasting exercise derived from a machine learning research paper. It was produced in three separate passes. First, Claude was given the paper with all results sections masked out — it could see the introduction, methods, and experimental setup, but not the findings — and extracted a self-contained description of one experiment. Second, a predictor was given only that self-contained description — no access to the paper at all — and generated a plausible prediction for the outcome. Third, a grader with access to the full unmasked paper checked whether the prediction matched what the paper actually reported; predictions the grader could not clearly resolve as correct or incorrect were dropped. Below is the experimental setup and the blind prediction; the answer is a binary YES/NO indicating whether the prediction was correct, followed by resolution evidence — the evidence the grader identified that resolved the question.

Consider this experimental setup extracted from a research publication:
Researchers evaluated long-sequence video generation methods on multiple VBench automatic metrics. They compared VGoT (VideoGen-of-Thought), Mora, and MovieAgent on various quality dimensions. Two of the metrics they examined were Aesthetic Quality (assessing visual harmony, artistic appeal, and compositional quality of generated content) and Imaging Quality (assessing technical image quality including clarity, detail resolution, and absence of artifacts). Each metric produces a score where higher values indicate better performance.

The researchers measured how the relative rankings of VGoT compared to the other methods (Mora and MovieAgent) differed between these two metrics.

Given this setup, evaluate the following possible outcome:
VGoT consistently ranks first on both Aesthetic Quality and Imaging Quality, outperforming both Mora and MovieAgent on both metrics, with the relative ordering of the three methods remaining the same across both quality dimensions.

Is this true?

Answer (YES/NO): NO